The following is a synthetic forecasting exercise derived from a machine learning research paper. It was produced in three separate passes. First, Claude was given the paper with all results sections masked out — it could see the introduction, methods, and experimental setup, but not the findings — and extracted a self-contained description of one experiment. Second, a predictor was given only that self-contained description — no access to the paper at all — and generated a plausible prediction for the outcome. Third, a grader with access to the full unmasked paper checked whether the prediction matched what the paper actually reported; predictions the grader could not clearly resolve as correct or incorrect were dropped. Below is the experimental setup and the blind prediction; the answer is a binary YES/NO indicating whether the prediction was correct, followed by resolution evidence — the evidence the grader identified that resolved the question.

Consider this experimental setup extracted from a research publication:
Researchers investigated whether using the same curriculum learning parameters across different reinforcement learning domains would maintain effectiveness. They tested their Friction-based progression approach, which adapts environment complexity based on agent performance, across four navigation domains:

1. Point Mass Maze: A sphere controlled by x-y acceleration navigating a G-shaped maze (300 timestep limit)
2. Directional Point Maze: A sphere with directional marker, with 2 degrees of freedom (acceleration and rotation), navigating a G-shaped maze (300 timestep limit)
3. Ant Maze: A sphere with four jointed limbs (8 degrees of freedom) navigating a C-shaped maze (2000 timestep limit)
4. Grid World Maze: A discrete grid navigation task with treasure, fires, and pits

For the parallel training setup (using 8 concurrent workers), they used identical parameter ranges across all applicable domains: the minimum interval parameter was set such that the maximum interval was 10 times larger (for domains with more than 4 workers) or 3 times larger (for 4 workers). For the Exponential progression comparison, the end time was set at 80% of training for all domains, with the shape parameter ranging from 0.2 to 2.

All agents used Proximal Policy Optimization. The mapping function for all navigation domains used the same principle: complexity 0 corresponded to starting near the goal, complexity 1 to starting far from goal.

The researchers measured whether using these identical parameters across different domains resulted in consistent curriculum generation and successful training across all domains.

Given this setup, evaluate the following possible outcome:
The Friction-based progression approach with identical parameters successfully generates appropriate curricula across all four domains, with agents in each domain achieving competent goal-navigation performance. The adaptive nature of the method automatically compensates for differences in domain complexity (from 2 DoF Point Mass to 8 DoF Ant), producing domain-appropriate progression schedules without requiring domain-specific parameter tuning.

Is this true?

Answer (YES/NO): NO